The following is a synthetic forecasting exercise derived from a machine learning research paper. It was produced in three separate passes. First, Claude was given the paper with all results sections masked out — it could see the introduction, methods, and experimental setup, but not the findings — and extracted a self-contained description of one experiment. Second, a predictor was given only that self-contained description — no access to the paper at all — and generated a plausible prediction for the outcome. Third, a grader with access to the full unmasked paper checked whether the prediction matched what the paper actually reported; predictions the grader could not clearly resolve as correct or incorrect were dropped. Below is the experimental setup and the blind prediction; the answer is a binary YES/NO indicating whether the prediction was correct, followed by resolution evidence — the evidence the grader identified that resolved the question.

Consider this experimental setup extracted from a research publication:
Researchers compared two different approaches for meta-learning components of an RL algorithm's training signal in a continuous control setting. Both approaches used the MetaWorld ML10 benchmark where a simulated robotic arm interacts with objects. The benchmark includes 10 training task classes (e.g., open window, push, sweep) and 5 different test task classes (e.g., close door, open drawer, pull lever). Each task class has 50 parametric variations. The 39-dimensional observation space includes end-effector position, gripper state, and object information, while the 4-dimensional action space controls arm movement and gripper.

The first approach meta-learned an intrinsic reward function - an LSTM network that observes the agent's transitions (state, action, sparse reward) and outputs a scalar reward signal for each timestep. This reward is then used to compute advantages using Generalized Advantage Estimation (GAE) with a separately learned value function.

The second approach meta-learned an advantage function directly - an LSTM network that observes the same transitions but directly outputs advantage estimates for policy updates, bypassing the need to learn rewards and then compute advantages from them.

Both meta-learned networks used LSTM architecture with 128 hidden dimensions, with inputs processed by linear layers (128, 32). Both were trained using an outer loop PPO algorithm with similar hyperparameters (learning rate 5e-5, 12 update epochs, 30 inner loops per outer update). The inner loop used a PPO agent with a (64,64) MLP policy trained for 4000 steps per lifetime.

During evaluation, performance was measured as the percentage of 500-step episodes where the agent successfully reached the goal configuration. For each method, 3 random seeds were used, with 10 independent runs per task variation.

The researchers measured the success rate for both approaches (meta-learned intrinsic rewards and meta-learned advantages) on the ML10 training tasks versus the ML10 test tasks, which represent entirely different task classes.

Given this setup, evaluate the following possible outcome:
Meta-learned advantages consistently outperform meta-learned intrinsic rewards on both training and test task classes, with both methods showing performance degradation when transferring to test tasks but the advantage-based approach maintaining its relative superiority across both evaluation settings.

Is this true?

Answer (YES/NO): NO